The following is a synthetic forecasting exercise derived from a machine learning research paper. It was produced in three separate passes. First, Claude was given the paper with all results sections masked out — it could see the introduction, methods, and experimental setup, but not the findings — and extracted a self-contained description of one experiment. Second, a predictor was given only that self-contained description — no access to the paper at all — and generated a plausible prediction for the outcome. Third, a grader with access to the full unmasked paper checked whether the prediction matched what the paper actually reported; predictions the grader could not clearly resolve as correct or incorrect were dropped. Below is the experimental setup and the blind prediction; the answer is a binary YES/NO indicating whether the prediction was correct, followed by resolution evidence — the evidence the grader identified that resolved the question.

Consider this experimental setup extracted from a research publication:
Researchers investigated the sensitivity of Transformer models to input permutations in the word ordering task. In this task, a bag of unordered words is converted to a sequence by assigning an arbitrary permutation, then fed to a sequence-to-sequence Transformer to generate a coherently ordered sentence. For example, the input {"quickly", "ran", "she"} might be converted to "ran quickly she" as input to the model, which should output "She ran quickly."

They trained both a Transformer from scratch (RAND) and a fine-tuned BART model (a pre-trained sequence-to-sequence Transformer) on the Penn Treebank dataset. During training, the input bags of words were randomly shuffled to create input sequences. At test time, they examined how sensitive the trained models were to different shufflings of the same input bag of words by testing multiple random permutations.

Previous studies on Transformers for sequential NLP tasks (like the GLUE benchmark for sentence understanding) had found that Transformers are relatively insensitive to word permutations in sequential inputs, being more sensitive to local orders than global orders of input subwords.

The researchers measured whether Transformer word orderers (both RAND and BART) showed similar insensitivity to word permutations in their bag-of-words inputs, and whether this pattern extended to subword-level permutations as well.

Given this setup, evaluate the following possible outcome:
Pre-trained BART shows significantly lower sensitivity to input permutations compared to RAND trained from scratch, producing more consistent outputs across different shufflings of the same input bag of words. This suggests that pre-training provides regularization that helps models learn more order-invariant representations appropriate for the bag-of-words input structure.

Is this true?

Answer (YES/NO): NO